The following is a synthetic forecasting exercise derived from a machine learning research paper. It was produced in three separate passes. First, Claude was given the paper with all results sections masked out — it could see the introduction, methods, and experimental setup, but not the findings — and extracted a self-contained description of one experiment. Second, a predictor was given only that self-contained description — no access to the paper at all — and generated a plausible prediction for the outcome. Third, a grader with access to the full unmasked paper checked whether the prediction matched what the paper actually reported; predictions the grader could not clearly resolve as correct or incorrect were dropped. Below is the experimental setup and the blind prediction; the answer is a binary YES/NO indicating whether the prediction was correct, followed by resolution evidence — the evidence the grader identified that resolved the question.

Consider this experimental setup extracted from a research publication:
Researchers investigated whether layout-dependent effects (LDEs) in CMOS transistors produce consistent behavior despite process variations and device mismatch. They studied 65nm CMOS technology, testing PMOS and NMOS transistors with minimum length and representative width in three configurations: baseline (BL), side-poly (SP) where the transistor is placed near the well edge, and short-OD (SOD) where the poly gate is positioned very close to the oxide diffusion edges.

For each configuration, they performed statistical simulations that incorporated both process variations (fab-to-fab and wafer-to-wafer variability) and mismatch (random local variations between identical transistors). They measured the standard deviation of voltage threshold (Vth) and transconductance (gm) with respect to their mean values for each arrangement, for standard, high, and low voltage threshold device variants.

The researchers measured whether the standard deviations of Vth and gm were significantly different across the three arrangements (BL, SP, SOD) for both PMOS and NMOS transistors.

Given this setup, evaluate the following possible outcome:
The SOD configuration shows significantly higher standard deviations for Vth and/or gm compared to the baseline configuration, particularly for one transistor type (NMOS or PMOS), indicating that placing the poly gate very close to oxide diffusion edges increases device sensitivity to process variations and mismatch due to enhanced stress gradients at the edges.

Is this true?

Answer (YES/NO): NO